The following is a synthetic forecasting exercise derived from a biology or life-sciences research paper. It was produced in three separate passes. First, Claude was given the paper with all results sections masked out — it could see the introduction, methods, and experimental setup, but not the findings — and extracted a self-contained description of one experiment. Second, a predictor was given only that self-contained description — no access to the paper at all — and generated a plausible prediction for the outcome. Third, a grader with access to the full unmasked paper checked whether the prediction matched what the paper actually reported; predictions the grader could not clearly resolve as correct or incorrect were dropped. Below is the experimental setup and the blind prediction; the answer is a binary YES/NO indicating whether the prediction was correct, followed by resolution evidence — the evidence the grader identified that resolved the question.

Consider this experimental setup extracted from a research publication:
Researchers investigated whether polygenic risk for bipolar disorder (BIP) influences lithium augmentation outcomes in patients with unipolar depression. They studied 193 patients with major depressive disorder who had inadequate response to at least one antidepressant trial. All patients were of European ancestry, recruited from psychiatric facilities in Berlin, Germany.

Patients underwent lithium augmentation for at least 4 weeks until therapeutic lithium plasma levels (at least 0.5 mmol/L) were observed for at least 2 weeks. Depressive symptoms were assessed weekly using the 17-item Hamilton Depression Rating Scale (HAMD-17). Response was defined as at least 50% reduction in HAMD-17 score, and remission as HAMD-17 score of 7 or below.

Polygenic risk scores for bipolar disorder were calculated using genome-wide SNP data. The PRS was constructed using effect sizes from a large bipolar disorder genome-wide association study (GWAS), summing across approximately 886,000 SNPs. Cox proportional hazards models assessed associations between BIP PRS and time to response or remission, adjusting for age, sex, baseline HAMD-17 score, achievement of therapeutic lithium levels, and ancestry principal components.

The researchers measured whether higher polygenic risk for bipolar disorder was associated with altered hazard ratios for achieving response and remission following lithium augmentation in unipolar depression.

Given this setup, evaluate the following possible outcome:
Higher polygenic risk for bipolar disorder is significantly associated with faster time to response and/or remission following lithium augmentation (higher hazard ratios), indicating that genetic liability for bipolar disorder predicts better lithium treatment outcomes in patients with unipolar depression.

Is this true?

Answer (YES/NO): YES